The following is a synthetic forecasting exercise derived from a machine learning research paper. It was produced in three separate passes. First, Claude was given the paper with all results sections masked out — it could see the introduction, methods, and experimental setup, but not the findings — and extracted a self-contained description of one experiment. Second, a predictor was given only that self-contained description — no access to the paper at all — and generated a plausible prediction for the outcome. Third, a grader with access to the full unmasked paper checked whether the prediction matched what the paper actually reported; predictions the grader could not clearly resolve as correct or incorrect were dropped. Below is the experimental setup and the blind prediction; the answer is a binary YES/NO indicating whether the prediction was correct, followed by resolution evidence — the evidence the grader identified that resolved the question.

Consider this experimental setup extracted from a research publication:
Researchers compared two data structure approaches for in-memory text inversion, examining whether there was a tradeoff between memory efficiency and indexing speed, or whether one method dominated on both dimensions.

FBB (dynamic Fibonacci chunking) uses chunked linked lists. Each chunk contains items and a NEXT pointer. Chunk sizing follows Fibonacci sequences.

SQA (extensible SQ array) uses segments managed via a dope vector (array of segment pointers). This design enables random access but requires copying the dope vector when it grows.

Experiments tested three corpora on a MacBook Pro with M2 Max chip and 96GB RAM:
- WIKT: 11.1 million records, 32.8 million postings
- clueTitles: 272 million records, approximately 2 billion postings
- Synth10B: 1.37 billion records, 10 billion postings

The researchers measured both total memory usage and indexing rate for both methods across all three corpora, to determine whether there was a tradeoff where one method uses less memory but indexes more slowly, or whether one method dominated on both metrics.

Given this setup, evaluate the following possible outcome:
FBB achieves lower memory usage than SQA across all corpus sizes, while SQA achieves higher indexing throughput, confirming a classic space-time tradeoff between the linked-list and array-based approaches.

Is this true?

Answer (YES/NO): NO